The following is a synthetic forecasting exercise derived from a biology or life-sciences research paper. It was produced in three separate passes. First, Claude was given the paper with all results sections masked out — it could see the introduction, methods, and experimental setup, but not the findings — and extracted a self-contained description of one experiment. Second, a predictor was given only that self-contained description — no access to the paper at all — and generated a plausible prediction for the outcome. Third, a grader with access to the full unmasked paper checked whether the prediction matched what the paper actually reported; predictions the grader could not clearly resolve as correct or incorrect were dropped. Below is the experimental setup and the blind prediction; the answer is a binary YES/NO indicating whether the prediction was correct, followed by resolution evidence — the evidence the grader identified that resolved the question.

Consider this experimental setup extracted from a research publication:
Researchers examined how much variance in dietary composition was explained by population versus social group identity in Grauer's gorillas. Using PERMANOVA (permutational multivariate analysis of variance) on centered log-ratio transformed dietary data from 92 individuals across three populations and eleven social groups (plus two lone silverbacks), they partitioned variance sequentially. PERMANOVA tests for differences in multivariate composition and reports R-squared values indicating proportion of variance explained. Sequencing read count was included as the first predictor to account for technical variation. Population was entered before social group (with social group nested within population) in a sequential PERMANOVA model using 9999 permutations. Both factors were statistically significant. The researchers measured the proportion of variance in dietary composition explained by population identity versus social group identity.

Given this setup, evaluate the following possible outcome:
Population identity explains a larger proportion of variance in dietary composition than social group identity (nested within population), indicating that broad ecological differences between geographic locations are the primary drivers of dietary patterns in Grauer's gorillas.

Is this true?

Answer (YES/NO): YES